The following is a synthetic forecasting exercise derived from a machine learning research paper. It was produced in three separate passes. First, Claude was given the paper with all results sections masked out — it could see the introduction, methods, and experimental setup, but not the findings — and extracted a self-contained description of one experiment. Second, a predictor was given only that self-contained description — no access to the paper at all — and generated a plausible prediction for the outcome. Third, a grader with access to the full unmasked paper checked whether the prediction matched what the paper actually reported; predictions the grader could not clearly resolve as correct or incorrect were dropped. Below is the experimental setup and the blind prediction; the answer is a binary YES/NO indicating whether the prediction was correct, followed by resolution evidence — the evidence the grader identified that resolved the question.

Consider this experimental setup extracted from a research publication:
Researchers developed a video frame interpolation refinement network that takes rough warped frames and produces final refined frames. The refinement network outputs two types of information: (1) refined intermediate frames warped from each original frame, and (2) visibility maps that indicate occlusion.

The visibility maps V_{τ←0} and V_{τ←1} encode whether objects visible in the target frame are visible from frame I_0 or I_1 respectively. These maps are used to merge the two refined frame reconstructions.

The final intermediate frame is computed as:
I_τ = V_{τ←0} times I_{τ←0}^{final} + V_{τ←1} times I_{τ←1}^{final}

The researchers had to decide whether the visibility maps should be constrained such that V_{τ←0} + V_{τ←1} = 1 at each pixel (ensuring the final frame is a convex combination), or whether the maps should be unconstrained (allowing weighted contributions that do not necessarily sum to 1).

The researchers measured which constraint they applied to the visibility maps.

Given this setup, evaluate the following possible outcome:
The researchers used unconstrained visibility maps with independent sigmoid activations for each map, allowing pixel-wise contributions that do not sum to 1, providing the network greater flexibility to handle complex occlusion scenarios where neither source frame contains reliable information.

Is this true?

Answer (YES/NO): NO